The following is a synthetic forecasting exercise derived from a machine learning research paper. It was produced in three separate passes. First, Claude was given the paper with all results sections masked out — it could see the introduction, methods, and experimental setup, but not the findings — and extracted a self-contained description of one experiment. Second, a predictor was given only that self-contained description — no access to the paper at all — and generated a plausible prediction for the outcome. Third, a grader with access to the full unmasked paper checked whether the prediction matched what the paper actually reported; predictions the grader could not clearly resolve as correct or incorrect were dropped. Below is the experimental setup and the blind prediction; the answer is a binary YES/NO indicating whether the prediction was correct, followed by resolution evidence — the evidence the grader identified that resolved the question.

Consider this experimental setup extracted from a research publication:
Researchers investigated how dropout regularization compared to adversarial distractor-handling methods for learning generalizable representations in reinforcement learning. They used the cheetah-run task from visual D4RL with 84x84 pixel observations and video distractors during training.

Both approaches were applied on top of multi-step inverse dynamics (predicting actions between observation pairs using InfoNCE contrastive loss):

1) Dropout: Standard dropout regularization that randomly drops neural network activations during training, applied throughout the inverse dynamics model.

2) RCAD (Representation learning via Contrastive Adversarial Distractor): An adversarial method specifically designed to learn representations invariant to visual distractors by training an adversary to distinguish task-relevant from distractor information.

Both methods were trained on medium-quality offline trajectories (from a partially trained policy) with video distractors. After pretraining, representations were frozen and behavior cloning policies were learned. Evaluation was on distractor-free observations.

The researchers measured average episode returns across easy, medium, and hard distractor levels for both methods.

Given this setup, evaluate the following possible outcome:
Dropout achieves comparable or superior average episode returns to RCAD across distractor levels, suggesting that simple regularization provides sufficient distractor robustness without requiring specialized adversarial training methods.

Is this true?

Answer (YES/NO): YES